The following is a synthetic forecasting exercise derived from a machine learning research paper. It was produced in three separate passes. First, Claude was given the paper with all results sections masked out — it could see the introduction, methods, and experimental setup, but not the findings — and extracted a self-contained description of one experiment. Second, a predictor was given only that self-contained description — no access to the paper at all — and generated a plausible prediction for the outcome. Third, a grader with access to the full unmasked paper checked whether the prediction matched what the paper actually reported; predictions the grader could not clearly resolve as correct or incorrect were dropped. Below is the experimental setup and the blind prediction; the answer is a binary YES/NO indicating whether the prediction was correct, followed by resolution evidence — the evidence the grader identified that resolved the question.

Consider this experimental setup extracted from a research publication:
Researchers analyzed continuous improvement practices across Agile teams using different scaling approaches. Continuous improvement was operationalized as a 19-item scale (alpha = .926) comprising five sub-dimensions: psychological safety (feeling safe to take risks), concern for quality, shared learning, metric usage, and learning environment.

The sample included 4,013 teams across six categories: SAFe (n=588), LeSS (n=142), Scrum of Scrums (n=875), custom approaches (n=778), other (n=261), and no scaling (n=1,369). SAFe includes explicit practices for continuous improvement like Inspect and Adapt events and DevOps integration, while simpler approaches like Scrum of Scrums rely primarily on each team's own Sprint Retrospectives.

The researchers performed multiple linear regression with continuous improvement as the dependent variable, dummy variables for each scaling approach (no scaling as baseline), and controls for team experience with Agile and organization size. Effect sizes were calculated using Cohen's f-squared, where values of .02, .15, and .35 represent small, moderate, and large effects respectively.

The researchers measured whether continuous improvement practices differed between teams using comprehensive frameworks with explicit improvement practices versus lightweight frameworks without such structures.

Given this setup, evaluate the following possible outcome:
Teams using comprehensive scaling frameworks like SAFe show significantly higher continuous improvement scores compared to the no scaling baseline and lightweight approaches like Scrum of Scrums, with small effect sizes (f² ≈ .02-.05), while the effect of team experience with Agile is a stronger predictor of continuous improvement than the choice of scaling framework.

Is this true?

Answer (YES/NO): NO